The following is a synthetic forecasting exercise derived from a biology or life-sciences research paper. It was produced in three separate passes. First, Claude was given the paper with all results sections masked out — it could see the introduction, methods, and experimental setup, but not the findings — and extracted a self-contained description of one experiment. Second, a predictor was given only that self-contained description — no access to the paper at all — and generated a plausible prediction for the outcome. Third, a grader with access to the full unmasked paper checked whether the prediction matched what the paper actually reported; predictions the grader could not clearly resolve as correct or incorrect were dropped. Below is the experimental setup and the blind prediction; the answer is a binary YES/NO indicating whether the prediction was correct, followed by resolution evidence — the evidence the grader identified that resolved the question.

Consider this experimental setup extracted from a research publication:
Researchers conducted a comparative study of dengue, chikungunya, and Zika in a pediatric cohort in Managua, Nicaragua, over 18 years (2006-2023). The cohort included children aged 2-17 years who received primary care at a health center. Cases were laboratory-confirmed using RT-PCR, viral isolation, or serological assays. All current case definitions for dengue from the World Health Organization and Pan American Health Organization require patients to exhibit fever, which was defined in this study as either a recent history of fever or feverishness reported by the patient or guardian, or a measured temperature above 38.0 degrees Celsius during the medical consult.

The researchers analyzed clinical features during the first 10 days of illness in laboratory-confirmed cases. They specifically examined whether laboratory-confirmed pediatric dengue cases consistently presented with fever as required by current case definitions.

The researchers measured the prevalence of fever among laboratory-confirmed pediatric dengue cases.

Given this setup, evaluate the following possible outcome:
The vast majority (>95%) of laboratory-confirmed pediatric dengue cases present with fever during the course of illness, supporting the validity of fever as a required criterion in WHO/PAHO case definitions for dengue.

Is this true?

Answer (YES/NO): NO